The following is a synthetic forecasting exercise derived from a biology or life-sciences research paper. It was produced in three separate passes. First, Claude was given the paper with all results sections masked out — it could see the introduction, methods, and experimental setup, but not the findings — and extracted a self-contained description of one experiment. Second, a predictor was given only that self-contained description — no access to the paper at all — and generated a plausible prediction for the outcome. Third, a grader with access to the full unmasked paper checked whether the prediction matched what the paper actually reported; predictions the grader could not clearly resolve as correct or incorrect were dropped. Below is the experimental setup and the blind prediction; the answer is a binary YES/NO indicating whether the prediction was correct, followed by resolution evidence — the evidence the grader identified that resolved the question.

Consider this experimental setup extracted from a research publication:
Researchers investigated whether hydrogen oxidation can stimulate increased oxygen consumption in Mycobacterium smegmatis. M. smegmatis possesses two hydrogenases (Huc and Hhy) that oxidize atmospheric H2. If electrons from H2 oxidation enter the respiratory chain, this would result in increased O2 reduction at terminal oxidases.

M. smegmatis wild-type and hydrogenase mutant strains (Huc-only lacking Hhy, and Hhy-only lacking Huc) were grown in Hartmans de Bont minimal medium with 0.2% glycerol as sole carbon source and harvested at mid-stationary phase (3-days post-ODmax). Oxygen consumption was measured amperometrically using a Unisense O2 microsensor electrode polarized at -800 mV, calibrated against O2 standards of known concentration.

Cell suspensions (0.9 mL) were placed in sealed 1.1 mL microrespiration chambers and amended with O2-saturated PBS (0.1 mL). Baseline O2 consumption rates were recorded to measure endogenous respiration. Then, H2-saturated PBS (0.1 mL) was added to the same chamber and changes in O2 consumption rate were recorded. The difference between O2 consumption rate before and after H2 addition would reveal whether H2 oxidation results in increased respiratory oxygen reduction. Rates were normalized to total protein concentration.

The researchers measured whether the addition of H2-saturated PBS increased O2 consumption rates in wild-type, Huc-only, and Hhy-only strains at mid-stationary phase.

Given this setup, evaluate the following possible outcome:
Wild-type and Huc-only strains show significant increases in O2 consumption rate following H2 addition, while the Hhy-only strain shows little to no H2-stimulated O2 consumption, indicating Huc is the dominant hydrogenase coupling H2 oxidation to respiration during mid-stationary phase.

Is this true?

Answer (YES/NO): NO